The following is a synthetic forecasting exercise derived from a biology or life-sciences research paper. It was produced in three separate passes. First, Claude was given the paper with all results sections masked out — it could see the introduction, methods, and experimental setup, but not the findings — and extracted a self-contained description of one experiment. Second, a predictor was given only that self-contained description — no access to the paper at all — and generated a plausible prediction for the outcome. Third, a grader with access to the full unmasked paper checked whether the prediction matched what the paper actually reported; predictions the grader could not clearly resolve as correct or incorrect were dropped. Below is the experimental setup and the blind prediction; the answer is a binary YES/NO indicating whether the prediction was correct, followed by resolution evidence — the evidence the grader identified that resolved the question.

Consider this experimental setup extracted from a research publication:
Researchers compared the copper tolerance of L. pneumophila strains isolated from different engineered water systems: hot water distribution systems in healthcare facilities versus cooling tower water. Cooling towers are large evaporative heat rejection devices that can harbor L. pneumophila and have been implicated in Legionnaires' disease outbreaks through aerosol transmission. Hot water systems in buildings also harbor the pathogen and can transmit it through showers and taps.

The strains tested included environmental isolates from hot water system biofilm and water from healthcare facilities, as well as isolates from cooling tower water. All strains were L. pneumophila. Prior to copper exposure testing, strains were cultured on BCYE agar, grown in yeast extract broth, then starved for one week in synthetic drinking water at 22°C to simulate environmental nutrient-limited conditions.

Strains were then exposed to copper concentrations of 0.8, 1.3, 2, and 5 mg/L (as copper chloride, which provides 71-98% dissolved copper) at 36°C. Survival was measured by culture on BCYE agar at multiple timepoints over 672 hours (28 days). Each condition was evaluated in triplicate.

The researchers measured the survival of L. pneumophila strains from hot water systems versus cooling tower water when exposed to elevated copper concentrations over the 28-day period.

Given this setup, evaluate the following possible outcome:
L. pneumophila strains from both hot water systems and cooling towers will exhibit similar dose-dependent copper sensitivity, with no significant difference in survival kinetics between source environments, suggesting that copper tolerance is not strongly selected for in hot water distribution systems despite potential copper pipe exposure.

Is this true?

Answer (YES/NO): NO